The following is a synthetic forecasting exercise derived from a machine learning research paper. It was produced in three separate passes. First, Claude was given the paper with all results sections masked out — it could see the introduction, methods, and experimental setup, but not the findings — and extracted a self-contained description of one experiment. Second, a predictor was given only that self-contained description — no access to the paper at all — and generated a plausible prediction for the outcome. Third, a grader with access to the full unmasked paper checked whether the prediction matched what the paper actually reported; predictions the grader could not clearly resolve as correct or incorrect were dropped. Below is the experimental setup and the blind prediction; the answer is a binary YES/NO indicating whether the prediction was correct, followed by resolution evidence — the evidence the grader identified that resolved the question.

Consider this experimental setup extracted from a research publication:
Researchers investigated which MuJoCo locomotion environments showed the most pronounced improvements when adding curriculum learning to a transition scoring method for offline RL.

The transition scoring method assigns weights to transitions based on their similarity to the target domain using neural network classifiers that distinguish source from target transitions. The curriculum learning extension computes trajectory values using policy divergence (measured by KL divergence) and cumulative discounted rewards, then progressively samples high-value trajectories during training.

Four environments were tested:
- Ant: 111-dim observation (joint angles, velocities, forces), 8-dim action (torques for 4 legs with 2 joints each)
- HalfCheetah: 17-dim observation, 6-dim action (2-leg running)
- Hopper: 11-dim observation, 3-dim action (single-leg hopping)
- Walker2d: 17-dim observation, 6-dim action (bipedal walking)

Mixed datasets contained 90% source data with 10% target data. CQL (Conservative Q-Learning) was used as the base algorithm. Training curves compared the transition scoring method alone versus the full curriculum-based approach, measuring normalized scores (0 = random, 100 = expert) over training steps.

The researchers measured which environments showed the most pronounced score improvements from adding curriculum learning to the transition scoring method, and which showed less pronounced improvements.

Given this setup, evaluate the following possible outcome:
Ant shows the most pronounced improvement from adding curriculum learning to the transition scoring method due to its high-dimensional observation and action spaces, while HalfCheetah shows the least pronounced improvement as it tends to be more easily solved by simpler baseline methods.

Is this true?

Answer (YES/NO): NO